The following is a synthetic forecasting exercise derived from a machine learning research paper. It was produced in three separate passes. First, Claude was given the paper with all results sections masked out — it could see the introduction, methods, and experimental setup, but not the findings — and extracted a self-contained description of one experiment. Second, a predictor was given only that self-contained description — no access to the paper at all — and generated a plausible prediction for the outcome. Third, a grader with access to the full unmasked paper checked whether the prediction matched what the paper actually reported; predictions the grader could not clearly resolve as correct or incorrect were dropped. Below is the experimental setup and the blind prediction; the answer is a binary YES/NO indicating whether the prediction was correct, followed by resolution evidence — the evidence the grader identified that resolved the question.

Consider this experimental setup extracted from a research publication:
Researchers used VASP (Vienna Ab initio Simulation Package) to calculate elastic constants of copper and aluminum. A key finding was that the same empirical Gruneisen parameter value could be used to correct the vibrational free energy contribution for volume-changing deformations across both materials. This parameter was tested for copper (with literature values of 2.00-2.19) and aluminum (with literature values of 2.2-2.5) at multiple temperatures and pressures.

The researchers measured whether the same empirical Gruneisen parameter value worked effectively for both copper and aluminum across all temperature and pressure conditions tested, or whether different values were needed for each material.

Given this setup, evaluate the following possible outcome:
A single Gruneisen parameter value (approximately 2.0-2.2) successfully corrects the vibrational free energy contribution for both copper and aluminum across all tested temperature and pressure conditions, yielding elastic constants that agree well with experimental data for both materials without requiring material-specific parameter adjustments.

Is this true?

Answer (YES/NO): NO